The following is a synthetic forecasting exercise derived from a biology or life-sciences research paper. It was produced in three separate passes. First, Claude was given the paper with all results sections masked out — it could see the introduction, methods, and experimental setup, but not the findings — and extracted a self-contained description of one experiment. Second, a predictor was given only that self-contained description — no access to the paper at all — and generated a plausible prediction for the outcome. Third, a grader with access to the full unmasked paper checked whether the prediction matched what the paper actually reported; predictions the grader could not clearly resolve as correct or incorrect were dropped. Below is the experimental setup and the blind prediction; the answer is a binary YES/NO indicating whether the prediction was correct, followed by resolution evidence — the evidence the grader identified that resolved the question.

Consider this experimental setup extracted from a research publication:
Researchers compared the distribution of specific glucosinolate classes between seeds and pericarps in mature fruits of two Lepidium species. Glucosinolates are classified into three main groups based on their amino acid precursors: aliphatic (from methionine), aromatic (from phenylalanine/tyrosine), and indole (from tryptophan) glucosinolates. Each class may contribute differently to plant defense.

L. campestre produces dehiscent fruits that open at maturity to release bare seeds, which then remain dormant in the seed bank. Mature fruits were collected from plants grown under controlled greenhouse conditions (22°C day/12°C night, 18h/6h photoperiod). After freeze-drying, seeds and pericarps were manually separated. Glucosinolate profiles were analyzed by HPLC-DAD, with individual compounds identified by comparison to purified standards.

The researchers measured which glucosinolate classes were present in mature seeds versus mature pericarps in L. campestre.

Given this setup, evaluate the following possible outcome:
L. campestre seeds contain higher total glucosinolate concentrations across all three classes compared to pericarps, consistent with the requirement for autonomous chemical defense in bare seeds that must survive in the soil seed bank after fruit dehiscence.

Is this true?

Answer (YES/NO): NO